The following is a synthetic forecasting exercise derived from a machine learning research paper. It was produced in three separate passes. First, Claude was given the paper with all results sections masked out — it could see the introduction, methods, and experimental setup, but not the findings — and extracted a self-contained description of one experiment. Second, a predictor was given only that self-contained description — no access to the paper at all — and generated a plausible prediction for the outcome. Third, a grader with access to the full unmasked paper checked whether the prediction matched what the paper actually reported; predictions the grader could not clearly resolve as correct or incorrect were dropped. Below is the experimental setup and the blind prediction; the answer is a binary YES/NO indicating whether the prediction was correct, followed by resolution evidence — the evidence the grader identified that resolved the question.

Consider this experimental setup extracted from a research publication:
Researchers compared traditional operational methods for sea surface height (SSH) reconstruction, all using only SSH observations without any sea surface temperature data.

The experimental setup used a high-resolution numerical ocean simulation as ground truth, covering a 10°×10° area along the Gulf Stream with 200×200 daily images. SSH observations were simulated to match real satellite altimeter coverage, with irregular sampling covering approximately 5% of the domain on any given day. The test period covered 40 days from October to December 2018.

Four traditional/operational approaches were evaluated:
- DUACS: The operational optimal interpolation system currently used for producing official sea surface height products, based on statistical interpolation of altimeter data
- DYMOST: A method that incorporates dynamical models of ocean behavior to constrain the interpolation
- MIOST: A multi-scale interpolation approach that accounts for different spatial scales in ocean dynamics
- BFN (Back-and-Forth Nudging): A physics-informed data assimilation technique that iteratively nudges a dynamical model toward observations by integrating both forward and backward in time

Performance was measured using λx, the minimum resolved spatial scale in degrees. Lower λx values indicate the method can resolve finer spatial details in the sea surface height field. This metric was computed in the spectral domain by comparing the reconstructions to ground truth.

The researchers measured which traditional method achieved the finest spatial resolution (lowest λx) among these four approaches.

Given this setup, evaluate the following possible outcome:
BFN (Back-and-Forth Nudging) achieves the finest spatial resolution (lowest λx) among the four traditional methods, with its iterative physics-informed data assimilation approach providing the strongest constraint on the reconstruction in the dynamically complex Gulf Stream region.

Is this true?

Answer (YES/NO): YES